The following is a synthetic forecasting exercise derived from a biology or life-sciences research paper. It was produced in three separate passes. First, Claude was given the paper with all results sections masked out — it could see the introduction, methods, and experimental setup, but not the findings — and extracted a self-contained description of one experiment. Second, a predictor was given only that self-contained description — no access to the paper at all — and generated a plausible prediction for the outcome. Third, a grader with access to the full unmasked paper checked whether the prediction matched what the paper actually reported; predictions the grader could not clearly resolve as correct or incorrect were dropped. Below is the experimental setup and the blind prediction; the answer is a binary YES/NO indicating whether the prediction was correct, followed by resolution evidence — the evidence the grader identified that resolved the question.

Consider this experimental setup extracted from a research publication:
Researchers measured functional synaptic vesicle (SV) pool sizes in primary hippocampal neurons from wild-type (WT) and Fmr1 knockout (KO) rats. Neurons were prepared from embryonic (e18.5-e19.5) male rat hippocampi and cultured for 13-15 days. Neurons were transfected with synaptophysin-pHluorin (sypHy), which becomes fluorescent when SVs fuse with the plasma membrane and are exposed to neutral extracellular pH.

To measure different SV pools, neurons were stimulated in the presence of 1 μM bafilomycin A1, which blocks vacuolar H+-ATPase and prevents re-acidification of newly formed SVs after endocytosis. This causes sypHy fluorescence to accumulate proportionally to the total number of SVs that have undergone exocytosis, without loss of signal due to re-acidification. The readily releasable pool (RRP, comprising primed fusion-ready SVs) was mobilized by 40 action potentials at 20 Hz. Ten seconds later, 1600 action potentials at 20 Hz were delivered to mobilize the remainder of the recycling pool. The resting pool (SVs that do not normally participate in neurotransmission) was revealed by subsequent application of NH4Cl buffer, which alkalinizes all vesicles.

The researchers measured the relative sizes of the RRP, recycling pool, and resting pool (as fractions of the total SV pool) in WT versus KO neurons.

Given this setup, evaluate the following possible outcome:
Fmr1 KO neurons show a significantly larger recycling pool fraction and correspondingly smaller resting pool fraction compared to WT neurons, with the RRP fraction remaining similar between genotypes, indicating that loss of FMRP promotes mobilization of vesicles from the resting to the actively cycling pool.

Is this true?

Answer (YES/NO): YES